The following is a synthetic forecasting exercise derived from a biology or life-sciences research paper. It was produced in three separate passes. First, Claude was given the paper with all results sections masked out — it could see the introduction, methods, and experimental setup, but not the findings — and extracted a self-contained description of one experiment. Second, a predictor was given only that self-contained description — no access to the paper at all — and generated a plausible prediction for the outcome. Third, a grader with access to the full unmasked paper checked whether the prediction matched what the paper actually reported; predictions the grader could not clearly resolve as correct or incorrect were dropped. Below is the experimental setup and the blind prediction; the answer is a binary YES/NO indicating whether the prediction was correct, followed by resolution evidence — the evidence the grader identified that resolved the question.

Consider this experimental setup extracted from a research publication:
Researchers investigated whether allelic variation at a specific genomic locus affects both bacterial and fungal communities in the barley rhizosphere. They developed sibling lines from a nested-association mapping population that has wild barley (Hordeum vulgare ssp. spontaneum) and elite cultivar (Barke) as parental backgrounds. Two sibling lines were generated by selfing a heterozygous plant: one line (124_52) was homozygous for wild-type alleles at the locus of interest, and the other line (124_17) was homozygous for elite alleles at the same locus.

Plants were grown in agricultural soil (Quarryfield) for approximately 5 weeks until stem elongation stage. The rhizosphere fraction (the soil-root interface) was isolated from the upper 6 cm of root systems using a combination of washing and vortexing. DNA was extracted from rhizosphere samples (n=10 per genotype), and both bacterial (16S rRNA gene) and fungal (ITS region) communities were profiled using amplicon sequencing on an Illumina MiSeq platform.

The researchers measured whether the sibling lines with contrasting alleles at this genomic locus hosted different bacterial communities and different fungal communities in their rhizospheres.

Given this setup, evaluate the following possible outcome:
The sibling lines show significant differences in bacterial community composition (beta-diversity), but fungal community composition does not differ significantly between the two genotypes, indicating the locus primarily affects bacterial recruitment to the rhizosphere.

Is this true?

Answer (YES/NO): YES